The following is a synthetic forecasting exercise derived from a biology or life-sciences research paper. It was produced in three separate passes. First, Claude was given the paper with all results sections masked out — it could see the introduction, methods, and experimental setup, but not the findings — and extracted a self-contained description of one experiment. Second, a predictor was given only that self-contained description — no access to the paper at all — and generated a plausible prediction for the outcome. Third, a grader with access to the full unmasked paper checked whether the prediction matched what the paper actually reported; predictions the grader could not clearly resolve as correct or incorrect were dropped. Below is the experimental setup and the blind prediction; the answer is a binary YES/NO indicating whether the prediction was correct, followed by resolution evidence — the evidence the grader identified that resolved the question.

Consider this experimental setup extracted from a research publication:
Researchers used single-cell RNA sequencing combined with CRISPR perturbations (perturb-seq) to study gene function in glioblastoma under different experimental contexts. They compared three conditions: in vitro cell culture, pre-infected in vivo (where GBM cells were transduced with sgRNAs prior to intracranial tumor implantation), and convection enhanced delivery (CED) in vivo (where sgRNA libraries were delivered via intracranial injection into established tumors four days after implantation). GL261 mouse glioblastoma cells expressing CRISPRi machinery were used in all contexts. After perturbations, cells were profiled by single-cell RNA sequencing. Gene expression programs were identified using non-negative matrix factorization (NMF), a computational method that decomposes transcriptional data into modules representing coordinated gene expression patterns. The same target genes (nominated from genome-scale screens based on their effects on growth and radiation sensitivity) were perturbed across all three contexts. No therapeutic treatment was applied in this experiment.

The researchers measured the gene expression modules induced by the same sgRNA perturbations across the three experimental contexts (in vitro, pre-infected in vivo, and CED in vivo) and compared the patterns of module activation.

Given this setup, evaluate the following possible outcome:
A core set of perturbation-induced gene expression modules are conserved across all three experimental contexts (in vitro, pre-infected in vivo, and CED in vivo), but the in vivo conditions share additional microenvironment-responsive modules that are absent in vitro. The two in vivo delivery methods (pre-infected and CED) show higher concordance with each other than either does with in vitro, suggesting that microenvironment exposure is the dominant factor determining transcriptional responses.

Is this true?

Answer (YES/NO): NO